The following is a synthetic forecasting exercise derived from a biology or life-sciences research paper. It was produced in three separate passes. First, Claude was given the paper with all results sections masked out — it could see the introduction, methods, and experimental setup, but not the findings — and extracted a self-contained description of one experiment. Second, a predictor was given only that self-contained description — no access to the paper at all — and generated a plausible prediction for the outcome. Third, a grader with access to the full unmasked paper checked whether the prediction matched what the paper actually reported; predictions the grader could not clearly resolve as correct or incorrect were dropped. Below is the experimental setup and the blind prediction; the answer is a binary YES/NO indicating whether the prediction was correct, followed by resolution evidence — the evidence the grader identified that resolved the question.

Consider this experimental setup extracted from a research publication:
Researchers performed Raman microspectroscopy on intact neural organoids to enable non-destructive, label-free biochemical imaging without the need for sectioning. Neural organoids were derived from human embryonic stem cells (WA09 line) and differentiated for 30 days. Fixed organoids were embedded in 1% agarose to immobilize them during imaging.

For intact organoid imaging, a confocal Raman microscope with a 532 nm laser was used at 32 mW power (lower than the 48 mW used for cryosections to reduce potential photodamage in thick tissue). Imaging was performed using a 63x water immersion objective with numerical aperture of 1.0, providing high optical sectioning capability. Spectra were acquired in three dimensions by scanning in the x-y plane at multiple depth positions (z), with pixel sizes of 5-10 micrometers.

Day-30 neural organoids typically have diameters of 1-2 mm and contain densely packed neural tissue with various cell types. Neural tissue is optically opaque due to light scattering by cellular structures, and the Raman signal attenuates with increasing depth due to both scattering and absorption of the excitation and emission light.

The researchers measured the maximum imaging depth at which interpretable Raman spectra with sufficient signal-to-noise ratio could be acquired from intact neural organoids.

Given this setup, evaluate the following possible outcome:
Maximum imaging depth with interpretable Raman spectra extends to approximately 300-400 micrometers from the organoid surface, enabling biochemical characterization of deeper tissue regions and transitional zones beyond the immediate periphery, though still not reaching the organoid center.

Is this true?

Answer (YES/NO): NO